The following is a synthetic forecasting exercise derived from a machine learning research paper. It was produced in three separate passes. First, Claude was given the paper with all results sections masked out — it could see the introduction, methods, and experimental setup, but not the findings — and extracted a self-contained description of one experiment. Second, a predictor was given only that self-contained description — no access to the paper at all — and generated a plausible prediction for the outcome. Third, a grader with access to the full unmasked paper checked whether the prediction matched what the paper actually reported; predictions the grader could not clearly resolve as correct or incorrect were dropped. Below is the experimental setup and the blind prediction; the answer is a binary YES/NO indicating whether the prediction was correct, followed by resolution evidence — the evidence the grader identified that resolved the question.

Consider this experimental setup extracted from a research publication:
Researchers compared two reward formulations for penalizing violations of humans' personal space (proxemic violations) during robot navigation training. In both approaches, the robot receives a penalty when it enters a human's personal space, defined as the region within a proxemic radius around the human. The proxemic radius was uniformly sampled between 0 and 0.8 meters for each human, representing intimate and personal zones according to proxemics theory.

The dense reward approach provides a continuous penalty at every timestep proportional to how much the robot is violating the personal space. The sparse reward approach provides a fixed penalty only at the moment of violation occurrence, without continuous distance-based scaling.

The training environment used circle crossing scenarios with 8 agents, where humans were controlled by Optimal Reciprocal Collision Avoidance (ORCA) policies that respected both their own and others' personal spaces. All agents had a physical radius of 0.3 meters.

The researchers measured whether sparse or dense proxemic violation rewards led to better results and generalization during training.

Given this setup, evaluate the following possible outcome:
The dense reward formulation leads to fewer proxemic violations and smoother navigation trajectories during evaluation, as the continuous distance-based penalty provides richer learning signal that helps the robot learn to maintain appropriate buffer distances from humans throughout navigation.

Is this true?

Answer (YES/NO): NO